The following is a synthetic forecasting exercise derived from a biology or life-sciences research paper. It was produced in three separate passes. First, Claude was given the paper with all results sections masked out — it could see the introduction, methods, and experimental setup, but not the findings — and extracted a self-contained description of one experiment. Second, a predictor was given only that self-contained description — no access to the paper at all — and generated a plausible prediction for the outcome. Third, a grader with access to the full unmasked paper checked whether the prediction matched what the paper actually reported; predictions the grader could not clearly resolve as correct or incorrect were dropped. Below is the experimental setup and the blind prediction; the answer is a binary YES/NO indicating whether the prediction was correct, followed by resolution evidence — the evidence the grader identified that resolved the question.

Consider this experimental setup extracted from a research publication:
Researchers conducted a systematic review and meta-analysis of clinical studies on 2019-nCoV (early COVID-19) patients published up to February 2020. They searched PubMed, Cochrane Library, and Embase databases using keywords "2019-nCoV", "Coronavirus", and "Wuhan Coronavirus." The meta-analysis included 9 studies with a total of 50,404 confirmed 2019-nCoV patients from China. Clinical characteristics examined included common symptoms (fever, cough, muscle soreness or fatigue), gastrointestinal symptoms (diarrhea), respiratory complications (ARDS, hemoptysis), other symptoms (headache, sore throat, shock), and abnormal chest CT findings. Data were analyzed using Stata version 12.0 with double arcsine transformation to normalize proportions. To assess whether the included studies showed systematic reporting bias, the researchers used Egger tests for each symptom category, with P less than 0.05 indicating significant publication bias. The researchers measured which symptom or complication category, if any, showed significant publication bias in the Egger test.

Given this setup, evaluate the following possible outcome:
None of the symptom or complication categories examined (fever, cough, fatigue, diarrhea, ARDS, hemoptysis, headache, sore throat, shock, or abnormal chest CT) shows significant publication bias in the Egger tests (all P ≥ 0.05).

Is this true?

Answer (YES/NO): NO